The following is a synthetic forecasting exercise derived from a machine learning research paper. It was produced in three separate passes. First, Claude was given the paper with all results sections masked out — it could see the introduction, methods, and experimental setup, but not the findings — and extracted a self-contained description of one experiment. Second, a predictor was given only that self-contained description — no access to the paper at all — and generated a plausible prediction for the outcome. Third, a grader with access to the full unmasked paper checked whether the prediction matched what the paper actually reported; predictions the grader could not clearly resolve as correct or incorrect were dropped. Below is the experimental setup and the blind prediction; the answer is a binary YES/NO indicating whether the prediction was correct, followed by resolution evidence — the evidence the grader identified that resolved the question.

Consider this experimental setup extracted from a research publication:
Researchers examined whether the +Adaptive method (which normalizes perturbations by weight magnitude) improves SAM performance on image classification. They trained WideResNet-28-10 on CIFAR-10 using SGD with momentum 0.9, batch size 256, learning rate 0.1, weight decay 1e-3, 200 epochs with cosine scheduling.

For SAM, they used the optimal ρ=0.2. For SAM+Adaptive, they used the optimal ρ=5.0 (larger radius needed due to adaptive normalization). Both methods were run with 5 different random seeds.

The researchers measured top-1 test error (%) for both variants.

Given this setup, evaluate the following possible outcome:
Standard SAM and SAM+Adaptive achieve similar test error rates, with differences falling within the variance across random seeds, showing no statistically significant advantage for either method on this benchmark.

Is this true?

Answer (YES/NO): NO